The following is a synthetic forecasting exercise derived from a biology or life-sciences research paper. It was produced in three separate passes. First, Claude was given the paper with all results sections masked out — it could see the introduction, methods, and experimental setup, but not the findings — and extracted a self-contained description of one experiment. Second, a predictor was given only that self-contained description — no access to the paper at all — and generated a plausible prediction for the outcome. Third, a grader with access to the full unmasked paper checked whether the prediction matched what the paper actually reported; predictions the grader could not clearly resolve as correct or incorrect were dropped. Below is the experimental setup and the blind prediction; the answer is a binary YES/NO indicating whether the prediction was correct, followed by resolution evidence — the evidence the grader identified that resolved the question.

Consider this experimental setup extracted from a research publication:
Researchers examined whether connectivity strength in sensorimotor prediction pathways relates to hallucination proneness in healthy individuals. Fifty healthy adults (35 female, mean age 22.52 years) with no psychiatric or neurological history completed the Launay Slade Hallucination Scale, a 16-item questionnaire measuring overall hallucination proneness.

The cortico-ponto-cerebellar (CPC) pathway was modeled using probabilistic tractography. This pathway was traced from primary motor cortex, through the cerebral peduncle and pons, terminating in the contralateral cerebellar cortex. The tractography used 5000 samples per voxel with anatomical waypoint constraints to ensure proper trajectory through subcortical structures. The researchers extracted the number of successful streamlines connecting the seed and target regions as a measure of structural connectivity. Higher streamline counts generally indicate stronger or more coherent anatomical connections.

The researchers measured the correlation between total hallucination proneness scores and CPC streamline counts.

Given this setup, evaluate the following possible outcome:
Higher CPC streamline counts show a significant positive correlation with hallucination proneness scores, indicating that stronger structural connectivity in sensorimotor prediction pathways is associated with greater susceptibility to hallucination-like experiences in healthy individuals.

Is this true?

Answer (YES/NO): NO